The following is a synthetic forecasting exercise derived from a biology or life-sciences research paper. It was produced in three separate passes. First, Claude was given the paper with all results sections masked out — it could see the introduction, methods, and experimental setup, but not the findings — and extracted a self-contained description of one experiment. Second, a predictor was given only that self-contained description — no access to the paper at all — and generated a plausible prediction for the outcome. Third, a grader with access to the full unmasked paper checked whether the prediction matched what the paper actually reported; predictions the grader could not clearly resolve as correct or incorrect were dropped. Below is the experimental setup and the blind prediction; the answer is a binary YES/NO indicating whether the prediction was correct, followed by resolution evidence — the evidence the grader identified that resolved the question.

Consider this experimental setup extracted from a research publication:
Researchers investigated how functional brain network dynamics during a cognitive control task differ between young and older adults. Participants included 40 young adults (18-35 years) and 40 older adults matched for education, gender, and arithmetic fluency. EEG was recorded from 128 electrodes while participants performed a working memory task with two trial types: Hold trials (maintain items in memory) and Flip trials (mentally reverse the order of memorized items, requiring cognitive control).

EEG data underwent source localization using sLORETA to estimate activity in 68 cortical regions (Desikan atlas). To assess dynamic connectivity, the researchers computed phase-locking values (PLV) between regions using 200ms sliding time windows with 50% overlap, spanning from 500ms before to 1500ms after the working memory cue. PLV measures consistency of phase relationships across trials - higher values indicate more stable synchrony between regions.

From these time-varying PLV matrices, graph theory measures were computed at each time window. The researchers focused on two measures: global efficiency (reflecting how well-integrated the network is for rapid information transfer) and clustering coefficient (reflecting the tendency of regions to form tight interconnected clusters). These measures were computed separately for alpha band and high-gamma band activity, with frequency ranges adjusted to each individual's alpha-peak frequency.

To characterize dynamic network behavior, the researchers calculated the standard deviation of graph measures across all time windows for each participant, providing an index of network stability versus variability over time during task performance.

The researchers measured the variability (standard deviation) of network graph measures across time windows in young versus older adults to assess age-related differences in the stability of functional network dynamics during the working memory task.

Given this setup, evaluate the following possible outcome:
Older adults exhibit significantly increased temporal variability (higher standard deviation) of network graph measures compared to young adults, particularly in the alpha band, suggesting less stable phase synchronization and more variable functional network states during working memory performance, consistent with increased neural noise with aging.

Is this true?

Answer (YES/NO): YES